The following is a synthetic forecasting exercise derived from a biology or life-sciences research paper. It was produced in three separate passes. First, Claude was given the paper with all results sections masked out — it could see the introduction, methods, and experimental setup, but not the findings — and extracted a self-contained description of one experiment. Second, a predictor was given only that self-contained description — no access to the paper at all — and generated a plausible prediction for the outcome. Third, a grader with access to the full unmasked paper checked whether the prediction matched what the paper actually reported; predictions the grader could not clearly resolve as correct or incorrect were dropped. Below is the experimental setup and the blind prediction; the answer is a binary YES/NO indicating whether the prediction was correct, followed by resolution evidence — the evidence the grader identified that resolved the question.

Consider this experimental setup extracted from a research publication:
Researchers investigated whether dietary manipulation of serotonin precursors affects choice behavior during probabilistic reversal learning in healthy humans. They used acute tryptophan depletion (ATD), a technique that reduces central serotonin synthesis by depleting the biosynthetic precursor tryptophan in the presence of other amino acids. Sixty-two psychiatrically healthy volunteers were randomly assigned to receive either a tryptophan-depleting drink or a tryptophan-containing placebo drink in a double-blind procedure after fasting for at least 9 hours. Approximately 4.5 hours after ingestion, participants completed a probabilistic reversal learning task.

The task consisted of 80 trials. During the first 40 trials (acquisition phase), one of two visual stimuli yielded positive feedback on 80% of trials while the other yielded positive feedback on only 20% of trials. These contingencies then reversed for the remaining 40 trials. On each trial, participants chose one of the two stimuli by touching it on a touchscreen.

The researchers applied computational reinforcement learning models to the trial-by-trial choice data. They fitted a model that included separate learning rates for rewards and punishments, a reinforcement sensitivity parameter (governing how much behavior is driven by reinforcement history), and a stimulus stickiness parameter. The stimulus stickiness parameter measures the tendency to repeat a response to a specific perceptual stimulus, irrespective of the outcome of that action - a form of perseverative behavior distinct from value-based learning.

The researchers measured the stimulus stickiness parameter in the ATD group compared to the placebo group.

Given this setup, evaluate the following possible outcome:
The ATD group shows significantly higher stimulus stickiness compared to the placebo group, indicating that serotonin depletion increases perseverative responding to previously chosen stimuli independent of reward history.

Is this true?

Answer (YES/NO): YES